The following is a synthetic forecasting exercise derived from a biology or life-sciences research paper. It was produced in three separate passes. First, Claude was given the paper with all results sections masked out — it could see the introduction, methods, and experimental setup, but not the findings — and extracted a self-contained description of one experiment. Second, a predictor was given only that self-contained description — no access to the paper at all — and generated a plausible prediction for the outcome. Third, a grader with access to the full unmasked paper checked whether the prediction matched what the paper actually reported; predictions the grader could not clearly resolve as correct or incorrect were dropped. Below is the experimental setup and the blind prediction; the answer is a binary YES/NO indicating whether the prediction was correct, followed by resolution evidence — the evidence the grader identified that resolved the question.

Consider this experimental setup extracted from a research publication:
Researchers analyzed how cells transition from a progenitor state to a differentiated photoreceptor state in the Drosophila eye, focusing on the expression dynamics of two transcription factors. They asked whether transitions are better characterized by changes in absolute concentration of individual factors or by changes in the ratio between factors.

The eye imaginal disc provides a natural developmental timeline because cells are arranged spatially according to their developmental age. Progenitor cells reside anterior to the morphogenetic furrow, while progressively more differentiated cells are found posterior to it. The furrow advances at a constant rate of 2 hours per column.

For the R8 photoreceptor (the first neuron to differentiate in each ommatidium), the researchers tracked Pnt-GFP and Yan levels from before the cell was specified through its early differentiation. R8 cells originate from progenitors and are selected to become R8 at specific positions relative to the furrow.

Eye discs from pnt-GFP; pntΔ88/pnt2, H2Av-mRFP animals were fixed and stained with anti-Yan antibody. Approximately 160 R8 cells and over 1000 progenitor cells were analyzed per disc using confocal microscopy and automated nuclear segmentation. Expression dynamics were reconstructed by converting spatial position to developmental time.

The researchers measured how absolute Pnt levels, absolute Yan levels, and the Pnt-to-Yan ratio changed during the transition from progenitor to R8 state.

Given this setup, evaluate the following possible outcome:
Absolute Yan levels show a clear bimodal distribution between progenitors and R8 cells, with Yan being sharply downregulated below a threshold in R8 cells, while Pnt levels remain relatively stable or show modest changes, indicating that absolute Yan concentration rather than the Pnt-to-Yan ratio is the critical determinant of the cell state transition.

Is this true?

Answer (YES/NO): NO